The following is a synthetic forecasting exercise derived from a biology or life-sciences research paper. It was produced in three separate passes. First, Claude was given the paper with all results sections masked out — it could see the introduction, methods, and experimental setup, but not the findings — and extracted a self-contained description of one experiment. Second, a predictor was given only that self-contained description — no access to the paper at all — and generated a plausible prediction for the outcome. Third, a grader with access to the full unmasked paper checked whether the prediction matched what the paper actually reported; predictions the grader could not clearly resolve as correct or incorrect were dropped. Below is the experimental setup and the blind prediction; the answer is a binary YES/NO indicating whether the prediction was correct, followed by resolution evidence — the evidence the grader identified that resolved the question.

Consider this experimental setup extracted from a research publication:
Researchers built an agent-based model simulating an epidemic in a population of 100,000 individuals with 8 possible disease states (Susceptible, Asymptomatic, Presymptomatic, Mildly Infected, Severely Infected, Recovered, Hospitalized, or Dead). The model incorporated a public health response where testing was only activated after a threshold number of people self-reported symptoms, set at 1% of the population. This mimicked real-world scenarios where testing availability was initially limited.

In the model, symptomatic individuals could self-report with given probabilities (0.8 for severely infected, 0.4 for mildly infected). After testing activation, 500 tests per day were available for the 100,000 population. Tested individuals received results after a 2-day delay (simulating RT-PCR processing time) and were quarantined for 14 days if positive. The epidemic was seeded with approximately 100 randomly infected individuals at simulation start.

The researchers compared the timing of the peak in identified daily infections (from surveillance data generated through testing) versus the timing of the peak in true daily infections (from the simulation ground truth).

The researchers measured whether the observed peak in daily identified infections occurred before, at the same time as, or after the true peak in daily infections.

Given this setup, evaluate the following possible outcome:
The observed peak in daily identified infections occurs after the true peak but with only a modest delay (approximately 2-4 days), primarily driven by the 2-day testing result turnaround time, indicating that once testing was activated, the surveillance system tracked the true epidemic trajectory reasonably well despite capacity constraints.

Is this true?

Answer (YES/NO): NO